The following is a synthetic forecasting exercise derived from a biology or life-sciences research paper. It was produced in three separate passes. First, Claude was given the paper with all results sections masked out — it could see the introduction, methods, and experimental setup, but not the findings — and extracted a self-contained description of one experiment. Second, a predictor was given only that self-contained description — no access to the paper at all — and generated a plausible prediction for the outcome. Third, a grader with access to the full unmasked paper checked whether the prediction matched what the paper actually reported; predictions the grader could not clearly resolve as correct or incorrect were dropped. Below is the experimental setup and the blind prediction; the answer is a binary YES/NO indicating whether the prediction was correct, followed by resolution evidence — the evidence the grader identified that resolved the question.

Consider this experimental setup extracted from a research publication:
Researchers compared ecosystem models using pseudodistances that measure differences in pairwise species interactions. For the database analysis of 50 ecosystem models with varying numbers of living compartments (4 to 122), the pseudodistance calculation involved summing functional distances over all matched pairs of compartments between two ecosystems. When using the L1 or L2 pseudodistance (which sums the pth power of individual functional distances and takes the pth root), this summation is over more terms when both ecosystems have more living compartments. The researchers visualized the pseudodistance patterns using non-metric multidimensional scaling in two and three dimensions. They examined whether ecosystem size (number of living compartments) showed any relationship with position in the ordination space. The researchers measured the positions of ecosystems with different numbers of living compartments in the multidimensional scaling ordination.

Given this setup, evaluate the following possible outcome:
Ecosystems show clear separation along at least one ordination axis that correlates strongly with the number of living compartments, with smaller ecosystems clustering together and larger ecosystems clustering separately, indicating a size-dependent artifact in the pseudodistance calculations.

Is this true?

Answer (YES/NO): NO